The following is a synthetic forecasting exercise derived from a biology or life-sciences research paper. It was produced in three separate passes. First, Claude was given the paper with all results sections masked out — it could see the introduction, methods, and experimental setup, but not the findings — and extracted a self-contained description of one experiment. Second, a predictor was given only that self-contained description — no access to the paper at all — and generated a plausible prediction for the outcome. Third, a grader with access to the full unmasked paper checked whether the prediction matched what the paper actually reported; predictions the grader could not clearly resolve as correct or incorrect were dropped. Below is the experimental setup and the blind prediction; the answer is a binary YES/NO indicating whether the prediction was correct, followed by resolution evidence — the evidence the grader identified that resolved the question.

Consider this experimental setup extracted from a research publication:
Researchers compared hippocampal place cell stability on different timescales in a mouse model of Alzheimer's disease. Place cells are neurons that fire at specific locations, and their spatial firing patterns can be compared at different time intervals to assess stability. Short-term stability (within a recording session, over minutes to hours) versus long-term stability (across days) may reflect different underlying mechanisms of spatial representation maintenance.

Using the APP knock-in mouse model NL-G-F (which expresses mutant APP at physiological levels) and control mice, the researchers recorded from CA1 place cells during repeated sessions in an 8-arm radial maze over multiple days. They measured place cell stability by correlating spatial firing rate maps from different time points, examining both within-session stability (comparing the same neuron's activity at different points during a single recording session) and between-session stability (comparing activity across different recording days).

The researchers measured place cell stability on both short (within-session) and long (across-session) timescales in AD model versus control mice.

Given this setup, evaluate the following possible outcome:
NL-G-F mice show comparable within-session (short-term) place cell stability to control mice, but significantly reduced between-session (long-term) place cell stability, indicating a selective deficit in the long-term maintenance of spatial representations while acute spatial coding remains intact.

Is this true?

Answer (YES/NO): NO